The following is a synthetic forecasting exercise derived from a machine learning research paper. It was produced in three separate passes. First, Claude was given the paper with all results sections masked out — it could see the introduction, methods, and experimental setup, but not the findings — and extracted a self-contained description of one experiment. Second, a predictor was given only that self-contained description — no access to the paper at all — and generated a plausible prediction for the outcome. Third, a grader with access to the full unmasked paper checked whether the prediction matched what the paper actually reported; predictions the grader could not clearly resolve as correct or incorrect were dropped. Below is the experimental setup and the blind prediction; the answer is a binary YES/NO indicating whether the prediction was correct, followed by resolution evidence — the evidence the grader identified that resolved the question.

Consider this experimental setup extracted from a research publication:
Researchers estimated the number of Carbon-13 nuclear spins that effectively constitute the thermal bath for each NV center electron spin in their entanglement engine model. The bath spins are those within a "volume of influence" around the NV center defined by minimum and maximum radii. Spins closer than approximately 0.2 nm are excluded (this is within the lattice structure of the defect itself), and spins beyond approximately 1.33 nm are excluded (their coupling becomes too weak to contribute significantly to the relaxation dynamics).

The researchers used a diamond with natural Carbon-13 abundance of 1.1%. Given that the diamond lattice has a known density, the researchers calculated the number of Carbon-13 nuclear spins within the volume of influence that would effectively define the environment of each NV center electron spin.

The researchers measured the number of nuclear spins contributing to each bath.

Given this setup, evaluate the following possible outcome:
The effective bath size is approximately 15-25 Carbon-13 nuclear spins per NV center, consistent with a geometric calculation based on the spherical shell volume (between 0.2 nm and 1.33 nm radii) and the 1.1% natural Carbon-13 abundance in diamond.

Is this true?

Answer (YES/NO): YES